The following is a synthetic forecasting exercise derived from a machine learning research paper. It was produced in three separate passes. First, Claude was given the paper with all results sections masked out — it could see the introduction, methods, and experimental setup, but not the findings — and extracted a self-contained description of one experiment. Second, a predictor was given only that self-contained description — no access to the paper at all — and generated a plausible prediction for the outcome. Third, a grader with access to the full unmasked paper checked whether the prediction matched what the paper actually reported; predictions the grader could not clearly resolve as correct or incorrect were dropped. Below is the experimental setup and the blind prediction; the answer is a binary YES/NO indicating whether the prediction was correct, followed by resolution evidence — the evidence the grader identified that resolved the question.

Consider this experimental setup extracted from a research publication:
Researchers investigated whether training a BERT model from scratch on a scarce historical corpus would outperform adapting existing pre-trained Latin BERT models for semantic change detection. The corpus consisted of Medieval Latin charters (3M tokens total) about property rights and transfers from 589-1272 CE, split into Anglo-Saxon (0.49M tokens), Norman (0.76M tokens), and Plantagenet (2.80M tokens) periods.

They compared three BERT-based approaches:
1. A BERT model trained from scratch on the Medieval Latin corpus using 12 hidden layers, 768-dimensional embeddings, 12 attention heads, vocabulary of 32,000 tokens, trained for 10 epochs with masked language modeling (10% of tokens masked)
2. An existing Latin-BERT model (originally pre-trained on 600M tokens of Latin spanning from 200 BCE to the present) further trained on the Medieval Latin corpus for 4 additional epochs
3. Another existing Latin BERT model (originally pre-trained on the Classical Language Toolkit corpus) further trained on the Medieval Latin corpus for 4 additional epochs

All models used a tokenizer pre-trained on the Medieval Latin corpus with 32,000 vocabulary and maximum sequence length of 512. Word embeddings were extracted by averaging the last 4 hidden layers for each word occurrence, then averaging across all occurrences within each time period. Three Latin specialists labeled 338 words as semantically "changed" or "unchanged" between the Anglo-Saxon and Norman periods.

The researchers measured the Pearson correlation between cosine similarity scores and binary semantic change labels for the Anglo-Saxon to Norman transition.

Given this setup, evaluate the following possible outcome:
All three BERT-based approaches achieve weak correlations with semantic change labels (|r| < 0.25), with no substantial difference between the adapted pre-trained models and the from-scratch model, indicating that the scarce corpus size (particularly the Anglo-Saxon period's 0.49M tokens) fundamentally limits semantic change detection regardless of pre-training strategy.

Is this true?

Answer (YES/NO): NO